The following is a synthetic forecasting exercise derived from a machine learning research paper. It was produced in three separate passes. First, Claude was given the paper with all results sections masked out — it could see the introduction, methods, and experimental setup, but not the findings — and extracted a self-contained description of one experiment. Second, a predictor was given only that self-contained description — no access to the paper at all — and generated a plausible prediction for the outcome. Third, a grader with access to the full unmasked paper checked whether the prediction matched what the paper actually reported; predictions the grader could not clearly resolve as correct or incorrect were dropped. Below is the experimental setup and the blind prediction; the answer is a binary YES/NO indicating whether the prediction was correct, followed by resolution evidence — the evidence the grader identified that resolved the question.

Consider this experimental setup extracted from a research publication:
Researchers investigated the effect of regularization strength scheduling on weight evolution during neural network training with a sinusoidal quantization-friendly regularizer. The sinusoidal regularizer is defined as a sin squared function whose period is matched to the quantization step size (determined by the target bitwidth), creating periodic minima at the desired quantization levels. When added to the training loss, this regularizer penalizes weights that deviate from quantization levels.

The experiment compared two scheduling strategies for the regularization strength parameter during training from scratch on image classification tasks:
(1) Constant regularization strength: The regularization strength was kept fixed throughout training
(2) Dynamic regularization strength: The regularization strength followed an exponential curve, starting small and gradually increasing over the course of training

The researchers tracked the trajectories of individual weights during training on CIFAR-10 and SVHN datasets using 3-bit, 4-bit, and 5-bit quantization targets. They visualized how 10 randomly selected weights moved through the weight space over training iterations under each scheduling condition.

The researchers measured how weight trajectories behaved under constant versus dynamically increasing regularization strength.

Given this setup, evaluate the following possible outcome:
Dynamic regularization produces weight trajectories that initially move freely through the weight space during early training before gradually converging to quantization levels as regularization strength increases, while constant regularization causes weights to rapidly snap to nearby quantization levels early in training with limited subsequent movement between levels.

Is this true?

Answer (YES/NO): NO